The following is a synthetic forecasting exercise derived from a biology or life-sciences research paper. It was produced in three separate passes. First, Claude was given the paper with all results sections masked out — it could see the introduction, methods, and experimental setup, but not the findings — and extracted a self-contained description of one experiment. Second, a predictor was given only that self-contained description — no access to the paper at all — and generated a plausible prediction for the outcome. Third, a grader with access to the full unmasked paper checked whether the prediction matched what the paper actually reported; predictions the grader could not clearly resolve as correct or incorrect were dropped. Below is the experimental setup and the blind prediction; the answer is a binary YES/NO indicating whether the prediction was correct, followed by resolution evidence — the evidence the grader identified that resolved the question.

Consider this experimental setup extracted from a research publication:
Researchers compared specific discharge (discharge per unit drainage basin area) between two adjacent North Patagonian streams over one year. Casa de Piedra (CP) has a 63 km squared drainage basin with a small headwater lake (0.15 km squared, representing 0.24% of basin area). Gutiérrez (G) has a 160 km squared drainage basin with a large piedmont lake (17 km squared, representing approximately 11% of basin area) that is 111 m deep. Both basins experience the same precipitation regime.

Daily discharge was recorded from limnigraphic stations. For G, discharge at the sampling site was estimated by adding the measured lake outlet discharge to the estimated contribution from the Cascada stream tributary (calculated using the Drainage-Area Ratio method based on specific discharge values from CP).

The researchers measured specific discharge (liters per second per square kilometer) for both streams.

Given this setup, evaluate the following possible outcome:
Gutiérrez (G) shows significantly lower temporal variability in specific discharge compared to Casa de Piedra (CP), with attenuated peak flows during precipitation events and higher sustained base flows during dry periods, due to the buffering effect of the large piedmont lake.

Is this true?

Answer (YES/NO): NO